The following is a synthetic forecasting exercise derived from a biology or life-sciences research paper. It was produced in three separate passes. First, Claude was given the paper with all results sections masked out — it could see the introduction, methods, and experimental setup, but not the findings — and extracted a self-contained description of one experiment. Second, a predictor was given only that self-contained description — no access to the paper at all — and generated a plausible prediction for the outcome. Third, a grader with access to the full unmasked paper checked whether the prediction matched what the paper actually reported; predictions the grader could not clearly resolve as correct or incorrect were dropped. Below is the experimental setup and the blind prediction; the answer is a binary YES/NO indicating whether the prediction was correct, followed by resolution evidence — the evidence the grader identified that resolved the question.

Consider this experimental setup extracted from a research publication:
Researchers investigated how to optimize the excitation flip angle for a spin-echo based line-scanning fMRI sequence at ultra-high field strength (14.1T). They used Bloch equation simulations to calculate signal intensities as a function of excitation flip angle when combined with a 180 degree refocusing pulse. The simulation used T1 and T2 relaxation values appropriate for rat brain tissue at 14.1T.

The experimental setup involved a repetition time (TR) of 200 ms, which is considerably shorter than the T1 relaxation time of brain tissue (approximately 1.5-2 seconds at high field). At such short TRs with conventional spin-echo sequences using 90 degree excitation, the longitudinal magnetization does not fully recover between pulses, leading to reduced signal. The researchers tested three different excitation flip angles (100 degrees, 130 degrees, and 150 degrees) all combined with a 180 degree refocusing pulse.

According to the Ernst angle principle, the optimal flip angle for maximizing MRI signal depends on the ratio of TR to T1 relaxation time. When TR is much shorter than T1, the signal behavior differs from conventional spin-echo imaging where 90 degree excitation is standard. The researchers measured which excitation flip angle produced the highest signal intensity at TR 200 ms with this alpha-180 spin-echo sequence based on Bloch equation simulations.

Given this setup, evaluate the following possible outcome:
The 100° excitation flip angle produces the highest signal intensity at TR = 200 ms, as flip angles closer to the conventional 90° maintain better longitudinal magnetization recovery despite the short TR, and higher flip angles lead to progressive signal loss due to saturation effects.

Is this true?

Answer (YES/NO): NO